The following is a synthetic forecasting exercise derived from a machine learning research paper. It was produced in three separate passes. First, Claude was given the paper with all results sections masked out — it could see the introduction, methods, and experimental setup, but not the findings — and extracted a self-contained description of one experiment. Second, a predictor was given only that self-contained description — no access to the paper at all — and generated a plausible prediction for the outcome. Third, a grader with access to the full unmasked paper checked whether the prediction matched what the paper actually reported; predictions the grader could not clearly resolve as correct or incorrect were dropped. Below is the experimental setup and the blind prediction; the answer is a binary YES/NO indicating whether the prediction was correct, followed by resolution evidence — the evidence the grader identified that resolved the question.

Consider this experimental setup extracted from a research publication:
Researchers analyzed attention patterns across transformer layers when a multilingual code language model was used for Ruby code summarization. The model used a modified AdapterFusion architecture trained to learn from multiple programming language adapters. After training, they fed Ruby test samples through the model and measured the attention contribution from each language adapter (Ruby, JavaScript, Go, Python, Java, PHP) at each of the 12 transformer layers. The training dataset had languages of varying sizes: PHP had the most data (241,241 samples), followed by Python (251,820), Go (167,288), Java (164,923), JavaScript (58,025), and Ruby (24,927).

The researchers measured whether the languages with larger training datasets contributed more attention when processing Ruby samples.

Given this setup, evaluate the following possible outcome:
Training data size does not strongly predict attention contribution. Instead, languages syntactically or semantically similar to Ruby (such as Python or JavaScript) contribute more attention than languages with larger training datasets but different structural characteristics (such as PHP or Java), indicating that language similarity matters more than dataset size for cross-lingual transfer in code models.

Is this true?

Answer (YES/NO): NO